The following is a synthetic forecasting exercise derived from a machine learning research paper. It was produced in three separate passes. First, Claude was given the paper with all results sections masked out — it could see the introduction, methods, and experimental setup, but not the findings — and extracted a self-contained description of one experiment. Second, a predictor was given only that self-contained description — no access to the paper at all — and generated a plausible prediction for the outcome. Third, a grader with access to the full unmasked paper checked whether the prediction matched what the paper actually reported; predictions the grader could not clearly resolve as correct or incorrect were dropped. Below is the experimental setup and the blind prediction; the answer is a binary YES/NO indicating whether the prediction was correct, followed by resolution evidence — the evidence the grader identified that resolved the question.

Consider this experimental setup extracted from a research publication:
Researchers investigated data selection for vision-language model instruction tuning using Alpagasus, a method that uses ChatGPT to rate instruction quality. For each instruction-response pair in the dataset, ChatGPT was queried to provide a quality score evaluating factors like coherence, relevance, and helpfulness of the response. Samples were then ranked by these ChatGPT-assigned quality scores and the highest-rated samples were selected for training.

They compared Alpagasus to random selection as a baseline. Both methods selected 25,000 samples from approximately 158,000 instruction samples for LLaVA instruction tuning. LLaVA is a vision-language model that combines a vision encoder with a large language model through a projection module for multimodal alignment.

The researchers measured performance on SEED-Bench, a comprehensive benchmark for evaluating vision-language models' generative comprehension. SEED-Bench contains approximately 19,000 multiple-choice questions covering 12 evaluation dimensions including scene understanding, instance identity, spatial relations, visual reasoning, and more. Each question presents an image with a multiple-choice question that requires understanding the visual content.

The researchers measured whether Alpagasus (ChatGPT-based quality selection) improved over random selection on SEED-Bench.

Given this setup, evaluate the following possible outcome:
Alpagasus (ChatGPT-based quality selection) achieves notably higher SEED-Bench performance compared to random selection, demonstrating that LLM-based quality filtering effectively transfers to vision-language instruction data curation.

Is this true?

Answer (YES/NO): YES